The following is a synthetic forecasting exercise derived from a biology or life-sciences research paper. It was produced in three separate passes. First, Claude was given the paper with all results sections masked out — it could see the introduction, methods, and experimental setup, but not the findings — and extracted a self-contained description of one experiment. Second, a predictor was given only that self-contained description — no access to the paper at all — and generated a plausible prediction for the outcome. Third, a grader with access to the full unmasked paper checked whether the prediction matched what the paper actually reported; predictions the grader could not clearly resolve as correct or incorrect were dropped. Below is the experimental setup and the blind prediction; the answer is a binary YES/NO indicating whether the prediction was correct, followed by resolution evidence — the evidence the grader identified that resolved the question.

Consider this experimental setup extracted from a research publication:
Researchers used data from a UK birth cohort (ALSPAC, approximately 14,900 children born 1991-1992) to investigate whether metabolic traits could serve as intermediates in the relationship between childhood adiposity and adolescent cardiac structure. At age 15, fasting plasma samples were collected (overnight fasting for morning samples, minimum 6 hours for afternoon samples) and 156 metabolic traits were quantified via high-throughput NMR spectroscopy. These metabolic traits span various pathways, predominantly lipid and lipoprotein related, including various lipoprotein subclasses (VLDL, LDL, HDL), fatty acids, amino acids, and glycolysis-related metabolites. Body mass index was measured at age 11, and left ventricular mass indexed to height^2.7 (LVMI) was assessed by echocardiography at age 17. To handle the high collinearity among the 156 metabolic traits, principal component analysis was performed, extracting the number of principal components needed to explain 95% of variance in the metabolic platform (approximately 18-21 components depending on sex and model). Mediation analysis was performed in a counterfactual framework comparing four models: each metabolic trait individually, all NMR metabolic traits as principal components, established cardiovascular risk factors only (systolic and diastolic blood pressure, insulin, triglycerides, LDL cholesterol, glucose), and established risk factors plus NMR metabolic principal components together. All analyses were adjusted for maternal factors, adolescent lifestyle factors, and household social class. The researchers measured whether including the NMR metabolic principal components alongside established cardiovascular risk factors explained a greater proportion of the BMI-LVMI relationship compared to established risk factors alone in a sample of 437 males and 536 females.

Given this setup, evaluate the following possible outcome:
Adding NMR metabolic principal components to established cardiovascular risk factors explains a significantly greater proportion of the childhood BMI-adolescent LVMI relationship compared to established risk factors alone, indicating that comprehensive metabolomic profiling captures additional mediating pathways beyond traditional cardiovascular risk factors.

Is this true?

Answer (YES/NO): NO